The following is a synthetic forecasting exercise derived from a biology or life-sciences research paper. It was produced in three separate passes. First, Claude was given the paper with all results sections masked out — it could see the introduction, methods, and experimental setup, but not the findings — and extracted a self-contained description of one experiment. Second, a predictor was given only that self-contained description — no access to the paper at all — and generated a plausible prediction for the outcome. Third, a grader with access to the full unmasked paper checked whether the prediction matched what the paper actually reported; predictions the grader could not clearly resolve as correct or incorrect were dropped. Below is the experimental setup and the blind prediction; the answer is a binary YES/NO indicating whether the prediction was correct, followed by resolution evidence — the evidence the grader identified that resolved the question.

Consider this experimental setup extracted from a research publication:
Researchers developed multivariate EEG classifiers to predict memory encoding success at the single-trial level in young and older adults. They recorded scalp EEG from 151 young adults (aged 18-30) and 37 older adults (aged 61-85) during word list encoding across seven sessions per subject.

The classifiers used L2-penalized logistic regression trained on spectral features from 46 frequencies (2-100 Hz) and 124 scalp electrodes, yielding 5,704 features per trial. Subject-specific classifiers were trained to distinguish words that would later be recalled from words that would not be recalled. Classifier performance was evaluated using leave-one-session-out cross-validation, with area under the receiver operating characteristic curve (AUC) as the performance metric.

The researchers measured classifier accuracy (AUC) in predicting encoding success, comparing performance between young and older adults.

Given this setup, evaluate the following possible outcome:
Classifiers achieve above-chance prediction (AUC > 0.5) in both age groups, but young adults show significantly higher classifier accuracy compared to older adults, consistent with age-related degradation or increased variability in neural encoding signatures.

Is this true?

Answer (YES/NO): NO